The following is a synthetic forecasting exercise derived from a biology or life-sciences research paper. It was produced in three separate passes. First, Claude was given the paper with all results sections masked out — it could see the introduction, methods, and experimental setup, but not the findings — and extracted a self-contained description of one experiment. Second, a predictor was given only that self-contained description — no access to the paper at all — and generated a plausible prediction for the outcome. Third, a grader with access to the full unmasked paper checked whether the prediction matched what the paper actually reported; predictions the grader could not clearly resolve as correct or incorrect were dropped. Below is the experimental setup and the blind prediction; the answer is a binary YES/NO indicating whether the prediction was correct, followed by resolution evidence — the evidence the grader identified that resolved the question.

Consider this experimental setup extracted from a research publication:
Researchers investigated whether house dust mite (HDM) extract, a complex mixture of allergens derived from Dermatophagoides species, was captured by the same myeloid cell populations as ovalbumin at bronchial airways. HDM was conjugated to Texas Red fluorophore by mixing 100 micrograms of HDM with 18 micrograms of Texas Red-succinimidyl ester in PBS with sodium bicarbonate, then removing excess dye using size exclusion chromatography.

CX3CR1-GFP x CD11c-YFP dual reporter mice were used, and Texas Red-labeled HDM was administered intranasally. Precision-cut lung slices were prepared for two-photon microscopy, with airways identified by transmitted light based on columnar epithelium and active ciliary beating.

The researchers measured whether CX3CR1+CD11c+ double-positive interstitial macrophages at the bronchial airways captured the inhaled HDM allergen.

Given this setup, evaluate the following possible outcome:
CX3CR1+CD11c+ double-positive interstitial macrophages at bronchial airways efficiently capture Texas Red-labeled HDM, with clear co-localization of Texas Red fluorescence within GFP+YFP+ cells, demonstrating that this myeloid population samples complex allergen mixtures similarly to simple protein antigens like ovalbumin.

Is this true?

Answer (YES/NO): NO